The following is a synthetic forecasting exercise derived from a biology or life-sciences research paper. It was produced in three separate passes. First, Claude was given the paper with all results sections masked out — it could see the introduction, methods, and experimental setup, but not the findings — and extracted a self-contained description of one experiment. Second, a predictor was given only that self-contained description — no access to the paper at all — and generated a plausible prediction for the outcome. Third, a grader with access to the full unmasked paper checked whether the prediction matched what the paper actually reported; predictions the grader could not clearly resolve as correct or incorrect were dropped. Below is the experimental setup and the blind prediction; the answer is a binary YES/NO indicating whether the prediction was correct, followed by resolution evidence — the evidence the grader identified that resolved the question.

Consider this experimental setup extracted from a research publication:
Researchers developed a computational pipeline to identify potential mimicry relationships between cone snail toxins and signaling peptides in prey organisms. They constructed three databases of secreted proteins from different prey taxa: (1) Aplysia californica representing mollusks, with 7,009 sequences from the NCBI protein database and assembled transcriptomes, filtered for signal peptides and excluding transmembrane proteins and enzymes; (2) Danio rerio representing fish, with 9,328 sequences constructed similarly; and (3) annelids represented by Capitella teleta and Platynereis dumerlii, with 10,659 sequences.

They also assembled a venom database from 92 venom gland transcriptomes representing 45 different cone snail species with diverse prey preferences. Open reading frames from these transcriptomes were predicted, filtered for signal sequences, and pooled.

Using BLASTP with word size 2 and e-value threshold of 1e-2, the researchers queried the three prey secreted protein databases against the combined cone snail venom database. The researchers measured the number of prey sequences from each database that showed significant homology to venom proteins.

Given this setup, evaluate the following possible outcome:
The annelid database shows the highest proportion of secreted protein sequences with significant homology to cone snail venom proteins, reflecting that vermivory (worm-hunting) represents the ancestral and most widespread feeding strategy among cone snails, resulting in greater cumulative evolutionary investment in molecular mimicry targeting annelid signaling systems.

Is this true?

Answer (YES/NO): YES